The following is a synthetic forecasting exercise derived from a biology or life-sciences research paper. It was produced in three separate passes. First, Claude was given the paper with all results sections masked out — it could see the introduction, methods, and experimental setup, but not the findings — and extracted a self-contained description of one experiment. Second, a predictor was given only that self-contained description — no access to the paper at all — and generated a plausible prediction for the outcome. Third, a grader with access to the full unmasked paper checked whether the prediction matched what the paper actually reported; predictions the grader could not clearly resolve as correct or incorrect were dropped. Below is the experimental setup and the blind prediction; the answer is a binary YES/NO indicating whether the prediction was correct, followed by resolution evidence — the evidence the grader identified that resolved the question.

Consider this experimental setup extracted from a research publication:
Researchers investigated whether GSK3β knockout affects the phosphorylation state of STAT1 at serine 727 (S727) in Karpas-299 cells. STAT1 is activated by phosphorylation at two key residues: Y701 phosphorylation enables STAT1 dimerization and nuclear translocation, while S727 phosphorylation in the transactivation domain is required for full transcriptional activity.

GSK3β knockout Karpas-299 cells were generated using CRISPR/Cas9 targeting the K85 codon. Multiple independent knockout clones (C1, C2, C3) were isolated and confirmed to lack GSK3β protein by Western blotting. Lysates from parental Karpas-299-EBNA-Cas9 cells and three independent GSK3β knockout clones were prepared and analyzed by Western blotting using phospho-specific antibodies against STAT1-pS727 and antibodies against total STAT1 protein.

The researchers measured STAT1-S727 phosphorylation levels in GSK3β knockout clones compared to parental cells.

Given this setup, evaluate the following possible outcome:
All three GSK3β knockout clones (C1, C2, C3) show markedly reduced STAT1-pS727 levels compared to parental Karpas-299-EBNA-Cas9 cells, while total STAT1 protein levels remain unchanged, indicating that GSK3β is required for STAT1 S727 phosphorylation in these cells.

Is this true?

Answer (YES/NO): YES